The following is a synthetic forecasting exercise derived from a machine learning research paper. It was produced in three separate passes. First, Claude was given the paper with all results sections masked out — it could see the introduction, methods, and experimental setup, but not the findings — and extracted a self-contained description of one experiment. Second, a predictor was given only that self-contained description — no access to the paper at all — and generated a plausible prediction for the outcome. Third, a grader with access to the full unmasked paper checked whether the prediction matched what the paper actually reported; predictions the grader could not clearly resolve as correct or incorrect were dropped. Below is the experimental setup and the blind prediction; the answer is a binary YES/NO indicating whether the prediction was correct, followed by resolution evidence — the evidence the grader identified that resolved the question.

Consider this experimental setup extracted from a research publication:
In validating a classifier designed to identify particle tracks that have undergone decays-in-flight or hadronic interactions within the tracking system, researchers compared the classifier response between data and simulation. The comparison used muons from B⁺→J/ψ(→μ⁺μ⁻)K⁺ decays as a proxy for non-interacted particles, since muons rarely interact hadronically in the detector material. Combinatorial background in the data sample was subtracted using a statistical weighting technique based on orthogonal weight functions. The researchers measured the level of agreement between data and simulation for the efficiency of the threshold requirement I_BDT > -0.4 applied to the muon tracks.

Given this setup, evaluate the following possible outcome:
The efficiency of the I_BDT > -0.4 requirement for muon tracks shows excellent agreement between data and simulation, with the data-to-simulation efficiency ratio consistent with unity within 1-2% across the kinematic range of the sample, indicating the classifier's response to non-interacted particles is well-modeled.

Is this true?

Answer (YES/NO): NO